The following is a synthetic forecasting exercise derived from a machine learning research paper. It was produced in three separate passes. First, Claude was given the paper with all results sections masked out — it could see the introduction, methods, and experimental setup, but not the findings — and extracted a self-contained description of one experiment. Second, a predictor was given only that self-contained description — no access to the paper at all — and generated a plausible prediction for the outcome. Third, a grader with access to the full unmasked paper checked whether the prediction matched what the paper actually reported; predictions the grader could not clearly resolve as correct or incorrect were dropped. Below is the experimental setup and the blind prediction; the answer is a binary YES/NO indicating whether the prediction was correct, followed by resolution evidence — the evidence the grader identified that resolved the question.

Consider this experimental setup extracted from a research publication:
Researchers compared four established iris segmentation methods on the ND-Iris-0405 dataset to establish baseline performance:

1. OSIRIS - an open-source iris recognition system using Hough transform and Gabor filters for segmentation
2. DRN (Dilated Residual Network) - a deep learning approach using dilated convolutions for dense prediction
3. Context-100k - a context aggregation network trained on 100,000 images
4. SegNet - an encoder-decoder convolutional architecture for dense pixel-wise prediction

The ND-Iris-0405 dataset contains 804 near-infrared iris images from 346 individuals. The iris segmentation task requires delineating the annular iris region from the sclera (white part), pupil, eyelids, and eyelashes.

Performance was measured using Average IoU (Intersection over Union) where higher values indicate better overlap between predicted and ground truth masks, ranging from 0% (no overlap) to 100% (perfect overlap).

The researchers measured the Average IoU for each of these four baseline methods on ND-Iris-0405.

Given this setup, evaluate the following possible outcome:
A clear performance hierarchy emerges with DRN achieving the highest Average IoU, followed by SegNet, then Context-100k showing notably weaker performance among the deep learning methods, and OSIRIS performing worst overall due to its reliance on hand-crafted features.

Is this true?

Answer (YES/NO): NO